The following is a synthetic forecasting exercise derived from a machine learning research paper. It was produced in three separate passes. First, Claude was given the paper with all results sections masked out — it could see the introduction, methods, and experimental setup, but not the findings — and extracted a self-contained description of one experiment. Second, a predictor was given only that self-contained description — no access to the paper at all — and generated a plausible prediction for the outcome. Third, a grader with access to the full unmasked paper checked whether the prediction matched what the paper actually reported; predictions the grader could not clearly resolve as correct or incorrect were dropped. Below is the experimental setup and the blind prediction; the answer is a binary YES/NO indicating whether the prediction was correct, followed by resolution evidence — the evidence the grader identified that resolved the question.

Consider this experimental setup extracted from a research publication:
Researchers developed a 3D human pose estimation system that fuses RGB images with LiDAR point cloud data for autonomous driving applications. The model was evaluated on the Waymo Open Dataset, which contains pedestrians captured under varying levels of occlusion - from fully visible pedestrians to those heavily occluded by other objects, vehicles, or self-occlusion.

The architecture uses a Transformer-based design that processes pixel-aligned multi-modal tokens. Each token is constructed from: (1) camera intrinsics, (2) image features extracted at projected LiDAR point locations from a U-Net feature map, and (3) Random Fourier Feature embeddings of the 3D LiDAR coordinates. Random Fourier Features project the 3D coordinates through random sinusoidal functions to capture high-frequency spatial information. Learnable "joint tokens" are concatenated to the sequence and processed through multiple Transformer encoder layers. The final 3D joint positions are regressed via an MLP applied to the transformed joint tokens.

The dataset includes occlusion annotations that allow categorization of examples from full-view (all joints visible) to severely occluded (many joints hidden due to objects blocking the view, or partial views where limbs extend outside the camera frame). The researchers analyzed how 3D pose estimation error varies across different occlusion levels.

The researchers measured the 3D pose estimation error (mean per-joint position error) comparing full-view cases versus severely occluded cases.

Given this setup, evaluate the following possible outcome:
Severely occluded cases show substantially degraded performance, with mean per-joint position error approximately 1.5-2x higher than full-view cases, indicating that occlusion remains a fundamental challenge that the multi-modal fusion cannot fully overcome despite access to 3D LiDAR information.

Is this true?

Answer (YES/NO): YES